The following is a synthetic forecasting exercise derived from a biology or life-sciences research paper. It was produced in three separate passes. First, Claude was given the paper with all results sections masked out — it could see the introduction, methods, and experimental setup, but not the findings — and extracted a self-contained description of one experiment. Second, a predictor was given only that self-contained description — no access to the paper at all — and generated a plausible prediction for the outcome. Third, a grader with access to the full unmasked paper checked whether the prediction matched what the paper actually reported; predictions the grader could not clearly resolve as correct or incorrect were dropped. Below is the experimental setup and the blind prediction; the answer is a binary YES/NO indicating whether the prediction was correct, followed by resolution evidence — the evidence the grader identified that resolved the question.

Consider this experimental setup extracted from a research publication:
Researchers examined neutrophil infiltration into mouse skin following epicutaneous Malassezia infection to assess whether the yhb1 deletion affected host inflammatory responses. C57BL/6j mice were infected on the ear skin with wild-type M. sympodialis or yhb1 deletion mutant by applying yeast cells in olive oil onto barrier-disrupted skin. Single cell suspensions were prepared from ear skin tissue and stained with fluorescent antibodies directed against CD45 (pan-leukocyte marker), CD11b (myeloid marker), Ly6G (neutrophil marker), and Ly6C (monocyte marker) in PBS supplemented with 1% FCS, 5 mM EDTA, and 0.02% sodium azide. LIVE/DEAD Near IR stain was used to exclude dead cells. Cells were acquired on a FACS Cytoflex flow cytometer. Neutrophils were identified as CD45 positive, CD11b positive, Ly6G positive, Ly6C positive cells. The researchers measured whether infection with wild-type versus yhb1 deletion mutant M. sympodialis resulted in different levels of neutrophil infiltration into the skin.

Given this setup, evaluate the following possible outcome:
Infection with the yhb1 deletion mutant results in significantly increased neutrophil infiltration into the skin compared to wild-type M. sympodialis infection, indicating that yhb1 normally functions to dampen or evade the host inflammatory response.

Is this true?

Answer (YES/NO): NO